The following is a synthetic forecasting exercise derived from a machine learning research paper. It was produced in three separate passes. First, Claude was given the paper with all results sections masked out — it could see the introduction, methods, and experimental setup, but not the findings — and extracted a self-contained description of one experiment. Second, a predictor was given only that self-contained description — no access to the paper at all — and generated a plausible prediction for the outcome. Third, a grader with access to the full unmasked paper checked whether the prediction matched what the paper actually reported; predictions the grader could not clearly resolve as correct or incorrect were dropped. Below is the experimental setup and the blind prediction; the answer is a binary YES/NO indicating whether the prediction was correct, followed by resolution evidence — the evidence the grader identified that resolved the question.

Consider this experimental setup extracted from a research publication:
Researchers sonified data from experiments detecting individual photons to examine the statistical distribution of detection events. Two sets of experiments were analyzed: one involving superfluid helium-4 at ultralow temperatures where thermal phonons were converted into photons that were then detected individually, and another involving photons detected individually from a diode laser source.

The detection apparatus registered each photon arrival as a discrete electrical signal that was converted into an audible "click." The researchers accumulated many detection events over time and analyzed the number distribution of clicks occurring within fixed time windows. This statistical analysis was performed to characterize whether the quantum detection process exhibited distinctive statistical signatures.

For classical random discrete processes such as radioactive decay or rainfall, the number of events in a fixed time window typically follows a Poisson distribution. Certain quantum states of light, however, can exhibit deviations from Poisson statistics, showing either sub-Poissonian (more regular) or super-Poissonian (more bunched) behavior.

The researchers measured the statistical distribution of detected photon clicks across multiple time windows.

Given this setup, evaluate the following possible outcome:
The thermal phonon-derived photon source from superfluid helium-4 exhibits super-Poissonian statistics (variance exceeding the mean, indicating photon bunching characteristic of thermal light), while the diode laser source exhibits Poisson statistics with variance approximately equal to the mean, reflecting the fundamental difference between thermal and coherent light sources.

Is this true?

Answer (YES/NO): NO